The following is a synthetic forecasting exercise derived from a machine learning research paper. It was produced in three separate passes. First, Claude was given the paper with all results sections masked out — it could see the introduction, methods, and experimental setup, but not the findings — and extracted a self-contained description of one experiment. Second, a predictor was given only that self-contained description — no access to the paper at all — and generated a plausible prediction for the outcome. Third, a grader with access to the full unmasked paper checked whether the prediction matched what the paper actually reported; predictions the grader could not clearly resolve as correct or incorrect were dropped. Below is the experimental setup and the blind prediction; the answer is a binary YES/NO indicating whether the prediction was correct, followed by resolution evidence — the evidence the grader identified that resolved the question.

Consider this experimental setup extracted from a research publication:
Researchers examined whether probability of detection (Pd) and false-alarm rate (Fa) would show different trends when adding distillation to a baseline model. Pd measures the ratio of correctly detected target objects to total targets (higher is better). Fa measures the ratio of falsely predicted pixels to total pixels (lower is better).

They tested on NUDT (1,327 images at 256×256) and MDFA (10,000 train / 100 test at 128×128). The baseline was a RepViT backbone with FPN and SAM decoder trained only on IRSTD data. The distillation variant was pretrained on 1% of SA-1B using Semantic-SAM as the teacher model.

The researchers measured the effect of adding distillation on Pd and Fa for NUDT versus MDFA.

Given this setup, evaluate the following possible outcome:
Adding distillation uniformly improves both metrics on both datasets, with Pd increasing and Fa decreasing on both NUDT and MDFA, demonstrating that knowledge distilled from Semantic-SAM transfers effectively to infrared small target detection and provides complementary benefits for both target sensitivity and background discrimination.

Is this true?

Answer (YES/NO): NO